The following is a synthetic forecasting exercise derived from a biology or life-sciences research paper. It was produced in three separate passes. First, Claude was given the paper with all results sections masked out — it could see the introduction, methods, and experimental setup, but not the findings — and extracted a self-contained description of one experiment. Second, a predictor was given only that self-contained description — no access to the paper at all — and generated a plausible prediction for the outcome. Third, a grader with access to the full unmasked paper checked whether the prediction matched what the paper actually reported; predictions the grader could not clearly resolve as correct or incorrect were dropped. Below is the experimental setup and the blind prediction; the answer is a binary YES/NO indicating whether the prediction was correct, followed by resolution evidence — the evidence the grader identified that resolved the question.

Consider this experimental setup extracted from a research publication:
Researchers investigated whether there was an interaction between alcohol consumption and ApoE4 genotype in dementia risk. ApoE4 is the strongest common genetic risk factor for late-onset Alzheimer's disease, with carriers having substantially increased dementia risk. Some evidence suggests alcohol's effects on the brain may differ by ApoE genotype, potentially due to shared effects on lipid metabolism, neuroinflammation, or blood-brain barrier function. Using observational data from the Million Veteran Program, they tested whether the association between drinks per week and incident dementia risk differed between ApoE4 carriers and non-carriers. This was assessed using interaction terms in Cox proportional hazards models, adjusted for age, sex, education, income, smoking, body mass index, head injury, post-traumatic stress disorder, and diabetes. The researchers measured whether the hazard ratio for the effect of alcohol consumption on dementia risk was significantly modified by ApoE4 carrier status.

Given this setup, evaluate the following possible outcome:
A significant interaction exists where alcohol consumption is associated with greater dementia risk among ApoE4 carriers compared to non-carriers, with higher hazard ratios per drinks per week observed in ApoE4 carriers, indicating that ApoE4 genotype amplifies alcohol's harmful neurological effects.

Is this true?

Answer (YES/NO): NO